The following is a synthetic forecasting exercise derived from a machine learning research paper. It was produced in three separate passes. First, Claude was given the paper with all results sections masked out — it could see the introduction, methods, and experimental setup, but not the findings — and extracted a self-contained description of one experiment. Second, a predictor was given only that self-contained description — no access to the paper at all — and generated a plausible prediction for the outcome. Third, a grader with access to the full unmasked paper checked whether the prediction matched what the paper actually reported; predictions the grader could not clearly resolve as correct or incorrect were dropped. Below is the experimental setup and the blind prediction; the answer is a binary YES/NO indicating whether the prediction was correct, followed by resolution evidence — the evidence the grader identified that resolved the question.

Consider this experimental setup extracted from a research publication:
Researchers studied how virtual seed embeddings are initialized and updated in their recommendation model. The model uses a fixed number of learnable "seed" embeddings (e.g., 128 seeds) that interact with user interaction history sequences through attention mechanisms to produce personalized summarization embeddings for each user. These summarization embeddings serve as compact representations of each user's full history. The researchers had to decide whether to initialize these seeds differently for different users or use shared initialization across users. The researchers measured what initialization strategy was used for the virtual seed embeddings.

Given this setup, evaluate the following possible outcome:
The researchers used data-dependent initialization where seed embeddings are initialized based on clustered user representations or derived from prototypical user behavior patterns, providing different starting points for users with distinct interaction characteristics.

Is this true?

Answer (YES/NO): NO